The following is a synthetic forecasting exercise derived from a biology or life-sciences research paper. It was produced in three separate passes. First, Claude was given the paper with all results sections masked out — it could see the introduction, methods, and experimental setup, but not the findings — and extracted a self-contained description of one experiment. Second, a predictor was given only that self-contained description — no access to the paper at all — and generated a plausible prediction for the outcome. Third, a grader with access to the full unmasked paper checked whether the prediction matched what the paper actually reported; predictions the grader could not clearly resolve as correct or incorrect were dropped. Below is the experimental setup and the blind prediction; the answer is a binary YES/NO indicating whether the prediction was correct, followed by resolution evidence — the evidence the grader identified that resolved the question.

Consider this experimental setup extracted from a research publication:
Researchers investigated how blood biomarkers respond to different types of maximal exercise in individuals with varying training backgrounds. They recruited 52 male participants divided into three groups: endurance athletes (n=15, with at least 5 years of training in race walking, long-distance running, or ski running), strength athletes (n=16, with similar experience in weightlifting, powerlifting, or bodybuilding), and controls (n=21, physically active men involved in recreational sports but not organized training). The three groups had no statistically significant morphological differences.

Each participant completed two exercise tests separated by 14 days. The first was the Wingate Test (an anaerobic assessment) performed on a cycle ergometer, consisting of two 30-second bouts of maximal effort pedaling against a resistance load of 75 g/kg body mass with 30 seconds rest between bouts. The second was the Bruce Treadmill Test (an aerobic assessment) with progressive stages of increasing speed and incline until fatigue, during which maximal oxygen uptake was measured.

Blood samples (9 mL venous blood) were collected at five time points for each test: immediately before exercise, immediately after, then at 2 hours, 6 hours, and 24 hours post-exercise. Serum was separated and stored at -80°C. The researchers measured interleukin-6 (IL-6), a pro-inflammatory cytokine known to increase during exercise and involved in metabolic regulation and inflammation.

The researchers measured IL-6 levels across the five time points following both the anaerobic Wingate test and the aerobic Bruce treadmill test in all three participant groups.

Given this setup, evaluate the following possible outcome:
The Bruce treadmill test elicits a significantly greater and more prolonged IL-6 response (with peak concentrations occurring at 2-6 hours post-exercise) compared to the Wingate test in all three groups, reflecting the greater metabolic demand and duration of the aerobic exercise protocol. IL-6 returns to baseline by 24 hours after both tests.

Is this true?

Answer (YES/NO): NO